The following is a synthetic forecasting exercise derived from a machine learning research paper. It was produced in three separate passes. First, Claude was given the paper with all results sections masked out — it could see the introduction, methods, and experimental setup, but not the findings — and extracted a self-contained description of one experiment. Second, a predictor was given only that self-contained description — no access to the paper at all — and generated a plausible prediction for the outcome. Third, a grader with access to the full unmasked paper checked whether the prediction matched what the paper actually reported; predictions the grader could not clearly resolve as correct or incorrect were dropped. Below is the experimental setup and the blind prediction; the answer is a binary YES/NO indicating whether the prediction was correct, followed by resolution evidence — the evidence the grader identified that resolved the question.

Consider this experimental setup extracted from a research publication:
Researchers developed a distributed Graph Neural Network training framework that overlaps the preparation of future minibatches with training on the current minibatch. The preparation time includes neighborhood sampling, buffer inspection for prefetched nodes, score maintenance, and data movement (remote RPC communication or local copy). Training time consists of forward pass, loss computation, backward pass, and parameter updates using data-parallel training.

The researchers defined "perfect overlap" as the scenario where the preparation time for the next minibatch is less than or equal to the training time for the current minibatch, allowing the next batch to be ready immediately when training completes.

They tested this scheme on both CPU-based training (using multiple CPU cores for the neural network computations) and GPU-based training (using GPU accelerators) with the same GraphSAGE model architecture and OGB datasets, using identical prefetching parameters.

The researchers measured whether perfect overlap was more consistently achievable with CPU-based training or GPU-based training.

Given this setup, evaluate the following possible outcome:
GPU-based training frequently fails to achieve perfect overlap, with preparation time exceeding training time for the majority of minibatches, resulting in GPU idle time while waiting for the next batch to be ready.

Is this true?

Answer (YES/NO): NO